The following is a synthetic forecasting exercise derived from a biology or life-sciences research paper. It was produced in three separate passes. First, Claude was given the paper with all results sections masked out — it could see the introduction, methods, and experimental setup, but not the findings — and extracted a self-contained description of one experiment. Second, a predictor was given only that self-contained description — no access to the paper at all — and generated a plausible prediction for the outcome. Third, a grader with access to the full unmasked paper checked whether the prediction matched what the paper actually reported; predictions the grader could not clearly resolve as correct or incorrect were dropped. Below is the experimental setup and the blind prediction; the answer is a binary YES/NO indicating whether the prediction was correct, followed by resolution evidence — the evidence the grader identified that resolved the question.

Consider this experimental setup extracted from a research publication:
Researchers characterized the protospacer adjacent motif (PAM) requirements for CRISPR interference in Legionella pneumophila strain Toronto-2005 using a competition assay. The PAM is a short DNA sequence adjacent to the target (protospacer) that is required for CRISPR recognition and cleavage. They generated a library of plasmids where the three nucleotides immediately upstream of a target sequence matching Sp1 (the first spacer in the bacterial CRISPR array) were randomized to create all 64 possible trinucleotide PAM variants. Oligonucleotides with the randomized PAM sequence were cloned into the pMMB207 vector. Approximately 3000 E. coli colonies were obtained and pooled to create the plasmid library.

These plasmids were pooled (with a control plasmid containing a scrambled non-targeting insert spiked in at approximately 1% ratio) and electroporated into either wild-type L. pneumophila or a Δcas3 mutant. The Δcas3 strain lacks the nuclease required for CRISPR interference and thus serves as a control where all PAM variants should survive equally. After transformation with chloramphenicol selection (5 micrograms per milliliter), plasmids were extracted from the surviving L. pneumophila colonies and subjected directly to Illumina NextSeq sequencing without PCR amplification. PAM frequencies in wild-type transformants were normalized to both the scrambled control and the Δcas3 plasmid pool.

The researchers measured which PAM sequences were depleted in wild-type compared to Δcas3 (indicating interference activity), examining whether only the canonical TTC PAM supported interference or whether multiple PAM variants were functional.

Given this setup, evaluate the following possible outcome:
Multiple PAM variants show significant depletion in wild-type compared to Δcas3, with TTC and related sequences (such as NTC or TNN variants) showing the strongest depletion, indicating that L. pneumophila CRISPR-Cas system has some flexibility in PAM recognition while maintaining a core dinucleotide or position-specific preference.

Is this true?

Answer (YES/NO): YES